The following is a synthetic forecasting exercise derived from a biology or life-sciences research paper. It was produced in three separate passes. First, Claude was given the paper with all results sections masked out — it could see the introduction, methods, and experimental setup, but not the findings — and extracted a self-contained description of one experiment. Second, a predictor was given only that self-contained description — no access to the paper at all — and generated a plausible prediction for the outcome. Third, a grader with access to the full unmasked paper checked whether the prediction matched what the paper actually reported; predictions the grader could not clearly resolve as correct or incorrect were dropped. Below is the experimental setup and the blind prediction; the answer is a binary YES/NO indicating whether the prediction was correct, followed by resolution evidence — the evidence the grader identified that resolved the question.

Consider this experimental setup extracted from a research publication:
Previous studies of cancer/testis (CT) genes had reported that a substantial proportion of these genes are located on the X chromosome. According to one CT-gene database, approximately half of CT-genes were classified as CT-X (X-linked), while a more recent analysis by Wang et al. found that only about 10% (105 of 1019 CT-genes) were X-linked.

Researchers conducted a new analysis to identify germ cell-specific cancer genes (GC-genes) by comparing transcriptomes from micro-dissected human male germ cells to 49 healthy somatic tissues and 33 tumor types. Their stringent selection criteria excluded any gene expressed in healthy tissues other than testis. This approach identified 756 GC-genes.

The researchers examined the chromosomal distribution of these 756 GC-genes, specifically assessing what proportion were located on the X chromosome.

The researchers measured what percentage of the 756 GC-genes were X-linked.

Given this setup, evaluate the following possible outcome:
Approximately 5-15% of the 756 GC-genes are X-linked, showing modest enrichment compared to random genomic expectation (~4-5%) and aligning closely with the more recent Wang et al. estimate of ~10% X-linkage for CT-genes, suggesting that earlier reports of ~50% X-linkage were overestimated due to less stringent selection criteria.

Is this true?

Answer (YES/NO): NO